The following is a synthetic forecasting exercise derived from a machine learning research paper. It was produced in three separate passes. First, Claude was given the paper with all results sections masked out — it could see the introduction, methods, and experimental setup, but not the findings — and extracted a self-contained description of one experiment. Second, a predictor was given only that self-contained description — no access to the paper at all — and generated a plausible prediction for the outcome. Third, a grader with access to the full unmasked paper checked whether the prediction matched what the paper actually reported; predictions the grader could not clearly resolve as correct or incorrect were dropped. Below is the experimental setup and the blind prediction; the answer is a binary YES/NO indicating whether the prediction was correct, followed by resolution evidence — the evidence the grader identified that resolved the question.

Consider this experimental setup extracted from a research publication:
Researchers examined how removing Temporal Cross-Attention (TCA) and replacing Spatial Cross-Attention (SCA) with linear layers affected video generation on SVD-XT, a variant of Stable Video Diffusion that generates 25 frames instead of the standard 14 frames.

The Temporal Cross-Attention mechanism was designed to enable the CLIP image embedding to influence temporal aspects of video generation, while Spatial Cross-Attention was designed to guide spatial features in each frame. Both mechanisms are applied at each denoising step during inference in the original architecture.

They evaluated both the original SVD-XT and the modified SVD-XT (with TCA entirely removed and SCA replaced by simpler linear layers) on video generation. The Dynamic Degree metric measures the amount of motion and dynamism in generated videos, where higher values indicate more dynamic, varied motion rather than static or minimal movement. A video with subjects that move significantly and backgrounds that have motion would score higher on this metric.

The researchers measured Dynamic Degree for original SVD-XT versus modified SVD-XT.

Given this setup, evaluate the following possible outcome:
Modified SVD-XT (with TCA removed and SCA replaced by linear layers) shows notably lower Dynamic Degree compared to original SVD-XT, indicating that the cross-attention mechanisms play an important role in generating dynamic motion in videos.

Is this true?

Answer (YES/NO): NO